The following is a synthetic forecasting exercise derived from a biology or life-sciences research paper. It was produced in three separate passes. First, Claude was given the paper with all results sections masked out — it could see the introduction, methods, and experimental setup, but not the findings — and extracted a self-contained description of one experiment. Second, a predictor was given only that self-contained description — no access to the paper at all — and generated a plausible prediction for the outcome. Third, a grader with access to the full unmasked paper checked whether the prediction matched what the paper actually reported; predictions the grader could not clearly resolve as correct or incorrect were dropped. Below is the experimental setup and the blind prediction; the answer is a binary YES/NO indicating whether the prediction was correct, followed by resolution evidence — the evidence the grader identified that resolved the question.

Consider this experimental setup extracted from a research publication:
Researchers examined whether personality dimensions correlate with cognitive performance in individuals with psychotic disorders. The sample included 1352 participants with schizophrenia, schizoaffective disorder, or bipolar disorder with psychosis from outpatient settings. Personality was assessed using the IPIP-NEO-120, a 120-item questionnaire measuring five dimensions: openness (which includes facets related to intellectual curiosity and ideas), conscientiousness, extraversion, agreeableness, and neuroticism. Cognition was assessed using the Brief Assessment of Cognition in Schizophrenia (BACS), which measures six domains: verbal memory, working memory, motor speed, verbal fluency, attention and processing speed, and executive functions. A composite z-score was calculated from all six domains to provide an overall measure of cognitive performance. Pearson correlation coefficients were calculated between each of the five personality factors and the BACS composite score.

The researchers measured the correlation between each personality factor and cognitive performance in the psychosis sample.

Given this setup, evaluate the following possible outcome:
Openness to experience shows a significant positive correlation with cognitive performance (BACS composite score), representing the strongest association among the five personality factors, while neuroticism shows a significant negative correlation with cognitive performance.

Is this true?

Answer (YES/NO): NO